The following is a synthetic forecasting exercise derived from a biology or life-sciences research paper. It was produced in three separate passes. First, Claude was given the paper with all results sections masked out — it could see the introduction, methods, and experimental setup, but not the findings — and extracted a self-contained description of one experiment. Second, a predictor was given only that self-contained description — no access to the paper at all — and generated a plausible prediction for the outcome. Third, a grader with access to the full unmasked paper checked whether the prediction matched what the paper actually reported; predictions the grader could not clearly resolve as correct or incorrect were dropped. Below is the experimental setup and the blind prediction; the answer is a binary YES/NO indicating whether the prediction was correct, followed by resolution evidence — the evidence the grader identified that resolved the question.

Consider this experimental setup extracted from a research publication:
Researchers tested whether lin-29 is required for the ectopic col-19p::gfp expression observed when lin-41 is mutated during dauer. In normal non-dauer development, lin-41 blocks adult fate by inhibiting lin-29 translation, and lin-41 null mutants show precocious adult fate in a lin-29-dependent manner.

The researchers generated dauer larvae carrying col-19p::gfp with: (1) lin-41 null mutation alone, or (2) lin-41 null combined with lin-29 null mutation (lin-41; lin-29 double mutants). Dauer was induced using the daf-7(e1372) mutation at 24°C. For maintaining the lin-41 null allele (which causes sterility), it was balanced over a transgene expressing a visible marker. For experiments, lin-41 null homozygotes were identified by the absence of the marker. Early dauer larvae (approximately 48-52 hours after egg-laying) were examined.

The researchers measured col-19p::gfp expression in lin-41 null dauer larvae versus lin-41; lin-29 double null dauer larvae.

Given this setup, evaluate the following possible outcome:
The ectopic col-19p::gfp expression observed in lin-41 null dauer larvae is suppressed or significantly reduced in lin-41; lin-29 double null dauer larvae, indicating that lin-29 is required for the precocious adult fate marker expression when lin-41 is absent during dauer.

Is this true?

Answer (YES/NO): NO